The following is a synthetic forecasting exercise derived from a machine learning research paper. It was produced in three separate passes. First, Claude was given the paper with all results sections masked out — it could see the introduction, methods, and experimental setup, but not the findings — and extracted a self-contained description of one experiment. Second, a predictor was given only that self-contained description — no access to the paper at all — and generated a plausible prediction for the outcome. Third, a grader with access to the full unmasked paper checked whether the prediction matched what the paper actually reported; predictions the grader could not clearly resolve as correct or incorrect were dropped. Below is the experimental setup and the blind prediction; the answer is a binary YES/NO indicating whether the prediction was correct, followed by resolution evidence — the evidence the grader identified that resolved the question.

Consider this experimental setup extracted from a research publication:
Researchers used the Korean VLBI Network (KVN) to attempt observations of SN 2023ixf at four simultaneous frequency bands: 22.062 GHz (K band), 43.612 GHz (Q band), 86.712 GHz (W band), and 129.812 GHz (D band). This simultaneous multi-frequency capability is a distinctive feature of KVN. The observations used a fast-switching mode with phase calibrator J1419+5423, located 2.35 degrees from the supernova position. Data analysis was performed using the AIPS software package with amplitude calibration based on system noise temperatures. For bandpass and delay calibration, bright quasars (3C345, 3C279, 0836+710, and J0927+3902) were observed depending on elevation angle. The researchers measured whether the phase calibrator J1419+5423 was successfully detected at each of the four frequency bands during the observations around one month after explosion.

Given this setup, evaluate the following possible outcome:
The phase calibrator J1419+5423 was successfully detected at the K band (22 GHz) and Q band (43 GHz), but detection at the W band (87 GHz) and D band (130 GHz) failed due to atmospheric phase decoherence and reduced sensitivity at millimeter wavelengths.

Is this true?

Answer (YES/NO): NO